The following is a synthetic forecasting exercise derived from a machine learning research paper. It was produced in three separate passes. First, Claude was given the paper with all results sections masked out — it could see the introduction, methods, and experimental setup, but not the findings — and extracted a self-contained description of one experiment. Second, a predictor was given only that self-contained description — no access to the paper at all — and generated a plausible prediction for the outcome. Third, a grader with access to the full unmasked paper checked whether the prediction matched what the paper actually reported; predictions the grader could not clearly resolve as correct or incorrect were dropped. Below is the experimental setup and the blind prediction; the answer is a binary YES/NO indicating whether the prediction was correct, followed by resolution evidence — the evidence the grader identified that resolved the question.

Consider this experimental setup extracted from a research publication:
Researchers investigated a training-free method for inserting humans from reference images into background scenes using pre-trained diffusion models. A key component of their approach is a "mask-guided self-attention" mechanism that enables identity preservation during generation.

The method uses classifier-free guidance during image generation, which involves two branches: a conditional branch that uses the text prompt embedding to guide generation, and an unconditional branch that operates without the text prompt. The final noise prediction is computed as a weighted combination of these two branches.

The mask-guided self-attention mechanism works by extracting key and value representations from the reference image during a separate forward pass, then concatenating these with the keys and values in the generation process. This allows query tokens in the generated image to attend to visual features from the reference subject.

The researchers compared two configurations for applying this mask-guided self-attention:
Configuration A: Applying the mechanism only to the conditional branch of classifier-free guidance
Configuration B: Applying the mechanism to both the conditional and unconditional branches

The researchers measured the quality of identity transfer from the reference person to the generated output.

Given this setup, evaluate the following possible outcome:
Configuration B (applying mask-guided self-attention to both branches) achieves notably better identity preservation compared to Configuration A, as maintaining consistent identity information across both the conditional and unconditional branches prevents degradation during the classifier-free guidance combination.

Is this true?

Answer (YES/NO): NO